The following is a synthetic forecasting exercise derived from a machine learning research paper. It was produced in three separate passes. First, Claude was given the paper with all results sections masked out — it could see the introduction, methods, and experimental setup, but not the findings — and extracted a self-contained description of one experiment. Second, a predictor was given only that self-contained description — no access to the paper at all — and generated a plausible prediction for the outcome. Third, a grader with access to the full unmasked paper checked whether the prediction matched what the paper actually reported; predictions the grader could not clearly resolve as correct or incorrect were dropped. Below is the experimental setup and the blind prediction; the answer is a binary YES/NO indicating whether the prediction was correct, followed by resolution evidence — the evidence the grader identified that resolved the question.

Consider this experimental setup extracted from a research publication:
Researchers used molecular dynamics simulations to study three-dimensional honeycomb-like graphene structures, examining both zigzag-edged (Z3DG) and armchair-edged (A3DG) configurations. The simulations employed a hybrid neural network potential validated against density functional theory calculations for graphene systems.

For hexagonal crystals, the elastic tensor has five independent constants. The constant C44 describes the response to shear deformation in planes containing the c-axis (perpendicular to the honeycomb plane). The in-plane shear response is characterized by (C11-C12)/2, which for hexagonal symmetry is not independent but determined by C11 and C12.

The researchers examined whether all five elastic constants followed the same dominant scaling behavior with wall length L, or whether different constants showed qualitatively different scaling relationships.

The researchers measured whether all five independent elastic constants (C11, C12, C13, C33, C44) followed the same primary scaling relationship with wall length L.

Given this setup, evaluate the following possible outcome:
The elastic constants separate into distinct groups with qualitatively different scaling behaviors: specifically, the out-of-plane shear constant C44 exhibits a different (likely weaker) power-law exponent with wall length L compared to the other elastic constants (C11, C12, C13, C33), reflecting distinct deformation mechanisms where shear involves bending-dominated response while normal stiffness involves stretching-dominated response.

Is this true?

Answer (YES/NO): NO